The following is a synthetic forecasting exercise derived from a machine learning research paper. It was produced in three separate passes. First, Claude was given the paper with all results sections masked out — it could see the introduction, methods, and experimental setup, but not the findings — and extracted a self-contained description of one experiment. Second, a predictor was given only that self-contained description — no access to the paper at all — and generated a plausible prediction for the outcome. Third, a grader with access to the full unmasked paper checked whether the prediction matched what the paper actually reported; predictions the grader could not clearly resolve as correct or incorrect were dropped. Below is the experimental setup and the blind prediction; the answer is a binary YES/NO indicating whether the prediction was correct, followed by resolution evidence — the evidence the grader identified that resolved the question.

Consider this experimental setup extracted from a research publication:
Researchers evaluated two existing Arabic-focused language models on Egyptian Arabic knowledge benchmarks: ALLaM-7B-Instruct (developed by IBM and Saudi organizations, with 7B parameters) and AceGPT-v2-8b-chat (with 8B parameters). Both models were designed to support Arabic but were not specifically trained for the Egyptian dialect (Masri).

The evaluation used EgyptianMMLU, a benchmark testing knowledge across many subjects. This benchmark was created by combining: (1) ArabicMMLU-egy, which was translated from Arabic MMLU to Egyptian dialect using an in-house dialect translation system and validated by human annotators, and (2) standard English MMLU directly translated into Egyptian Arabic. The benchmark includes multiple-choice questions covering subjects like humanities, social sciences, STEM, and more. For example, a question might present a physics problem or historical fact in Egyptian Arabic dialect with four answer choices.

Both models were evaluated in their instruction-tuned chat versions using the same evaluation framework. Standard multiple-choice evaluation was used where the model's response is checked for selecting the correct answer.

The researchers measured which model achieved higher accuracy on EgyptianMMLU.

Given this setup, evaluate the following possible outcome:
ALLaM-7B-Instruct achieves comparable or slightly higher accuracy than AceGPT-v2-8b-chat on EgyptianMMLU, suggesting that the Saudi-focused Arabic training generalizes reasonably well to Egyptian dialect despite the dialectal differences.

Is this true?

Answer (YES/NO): NO